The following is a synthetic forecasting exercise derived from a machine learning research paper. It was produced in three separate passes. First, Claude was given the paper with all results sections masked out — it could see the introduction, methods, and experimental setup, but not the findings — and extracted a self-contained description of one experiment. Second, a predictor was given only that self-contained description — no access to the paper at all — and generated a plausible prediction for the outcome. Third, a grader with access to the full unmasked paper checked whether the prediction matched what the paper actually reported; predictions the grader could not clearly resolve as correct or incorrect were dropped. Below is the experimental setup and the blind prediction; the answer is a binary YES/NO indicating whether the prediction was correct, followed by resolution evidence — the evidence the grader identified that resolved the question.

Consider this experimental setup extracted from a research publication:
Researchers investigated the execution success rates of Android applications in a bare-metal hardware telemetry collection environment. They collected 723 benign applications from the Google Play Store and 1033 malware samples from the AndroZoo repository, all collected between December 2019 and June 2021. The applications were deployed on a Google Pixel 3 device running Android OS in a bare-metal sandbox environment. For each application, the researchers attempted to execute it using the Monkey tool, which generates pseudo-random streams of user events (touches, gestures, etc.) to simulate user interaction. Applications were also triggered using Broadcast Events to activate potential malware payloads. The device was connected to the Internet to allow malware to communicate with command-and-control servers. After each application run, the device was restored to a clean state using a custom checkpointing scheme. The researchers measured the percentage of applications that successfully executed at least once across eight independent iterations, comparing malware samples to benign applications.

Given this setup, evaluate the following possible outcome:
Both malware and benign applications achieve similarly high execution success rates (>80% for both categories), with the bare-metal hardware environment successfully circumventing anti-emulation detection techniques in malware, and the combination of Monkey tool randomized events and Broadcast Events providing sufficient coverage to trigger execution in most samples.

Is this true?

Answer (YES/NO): NO